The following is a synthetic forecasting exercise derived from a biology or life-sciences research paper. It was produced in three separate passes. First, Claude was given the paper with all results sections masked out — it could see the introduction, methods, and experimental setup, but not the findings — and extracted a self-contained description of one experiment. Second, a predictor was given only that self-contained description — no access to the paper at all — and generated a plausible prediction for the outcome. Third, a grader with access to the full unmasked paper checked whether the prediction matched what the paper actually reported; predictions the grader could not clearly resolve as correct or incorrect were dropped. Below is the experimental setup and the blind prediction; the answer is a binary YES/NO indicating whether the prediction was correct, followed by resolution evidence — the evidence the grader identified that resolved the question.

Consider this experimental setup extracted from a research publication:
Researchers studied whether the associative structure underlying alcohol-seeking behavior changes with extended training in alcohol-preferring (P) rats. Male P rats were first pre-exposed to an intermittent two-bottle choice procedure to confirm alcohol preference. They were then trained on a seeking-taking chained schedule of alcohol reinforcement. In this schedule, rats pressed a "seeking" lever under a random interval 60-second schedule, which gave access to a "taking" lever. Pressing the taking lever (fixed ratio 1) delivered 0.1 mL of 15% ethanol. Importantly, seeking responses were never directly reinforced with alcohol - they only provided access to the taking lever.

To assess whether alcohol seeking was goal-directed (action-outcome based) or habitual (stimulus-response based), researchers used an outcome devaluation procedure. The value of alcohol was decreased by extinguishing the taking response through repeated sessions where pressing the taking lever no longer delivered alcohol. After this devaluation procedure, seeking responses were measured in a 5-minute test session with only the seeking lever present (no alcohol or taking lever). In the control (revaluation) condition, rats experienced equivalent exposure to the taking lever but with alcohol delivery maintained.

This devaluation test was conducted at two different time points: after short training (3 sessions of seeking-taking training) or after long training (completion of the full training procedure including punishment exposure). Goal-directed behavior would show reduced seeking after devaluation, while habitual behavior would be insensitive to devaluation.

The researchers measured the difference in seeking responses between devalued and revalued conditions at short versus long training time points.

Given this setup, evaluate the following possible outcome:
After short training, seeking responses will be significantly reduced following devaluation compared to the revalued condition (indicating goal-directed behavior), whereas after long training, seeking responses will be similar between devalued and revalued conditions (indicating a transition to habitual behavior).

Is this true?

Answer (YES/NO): YES